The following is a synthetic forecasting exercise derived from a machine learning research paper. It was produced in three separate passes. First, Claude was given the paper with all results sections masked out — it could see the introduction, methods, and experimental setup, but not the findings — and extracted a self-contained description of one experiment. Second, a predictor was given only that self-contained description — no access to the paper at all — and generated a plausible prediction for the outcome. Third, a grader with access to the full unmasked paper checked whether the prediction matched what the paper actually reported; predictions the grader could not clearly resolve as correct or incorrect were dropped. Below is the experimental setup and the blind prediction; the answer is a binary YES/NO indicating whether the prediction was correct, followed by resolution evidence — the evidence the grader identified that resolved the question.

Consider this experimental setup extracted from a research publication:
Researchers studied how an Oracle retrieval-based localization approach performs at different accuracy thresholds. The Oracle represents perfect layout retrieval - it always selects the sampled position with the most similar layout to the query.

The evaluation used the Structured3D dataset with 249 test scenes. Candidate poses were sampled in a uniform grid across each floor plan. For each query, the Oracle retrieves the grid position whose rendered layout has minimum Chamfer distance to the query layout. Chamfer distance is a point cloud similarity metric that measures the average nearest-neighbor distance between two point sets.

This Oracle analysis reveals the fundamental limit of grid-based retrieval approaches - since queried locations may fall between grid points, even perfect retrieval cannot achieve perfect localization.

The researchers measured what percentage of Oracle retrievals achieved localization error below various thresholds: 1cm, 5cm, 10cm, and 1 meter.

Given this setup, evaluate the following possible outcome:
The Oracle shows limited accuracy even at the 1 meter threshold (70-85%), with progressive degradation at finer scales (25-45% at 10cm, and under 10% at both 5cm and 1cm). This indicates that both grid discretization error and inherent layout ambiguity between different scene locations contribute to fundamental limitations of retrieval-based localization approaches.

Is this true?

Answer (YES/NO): NO